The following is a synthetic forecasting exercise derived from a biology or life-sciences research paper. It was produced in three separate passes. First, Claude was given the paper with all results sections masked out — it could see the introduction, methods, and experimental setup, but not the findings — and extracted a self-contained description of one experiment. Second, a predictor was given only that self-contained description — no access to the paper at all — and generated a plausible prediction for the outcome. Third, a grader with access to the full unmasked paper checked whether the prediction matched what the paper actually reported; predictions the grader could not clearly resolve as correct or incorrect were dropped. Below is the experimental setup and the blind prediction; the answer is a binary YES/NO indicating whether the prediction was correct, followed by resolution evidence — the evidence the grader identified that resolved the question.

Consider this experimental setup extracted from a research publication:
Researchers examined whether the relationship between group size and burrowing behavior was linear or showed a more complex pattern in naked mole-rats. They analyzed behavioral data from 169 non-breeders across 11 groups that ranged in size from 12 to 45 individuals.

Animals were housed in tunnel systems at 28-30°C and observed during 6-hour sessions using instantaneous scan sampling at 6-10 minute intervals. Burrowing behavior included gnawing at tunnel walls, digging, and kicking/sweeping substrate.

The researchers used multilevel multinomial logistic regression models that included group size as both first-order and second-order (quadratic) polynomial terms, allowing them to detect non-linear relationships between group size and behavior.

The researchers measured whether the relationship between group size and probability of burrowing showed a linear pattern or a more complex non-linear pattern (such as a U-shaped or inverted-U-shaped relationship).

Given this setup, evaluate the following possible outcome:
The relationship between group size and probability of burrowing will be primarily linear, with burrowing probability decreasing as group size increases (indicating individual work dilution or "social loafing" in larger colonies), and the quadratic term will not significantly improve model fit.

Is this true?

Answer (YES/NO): NO